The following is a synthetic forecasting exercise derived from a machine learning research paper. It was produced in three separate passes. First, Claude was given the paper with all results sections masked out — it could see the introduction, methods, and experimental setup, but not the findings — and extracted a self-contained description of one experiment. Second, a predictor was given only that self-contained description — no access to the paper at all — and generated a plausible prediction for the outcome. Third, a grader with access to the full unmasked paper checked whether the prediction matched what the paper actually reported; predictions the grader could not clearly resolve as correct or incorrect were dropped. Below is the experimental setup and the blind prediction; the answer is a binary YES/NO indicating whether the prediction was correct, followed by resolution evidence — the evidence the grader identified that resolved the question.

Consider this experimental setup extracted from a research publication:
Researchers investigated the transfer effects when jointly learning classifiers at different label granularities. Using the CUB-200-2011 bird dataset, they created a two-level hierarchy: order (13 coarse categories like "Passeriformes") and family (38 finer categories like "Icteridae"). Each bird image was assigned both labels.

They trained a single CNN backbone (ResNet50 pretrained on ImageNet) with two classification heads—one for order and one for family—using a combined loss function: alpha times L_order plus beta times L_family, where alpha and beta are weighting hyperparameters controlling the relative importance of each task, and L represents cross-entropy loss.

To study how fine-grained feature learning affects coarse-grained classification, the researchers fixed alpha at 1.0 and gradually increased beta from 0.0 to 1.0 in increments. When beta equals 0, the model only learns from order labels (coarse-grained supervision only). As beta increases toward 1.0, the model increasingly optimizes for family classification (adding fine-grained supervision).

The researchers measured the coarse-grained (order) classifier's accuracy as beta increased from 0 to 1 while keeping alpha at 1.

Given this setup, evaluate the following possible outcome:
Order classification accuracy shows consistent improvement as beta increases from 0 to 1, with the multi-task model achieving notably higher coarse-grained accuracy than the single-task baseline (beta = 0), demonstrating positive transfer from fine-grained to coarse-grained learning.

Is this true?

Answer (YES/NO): YES